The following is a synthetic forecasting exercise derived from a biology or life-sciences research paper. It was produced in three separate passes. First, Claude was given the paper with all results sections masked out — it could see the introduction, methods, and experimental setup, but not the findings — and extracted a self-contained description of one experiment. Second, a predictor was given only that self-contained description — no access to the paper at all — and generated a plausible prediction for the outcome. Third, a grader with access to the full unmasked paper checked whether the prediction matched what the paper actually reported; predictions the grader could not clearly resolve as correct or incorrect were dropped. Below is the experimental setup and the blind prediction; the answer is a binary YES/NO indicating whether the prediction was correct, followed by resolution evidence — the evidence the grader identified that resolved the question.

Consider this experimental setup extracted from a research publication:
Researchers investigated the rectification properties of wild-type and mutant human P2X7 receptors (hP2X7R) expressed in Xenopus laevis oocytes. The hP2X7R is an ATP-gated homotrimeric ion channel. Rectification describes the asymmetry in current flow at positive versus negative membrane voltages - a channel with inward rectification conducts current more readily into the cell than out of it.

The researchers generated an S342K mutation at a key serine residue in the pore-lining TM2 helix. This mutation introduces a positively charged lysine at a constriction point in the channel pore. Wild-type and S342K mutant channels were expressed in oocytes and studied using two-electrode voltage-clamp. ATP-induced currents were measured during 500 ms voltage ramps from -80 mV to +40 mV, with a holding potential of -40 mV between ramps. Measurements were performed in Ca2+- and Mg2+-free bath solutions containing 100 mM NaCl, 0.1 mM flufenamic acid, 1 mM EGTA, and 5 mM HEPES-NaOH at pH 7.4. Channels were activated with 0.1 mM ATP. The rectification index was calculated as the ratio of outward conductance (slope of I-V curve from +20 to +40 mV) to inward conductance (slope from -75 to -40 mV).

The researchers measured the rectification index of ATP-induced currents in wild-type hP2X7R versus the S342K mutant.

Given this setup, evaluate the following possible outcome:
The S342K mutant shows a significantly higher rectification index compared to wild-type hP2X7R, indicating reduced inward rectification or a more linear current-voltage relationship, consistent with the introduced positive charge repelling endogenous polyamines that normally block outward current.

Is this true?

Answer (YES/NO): NO